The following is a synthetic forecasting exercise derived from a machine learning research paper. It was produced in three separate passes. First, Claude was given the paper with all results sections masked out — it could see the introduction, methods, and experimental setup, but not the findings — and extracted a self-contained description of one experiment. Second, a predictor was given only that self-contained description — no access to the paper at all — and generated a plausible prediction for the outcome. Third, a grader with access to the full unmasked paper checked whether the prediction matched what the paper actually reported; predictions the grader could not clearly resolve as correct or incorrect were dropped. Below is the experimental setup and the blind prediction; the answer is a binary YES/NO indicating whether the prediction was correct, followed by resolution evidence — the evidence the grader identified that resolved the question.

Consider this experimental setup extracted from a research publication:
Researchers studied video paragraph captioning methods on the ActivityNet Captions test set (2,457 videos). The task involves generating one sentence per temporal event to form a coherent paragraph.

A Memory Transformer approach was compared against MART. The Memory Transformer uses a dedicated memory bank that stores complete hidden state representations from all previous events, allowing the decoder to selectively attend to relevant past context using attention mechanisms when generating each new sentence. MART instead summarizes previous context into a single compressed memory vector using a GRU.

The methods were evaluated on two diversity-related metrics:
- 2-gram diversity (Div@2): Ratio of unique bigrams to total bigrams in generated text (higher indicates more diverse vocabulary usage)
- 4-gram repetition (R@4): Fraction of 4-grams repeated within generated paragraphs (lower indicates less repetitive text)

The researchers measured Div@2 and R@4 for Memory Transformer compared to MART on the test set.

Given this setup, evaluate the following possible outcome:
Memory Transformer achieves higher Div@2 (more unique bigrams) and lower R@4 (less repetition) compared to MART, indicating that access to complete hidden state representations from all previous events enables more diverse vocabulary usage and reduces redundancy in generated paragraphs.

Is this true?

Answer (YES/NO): YES